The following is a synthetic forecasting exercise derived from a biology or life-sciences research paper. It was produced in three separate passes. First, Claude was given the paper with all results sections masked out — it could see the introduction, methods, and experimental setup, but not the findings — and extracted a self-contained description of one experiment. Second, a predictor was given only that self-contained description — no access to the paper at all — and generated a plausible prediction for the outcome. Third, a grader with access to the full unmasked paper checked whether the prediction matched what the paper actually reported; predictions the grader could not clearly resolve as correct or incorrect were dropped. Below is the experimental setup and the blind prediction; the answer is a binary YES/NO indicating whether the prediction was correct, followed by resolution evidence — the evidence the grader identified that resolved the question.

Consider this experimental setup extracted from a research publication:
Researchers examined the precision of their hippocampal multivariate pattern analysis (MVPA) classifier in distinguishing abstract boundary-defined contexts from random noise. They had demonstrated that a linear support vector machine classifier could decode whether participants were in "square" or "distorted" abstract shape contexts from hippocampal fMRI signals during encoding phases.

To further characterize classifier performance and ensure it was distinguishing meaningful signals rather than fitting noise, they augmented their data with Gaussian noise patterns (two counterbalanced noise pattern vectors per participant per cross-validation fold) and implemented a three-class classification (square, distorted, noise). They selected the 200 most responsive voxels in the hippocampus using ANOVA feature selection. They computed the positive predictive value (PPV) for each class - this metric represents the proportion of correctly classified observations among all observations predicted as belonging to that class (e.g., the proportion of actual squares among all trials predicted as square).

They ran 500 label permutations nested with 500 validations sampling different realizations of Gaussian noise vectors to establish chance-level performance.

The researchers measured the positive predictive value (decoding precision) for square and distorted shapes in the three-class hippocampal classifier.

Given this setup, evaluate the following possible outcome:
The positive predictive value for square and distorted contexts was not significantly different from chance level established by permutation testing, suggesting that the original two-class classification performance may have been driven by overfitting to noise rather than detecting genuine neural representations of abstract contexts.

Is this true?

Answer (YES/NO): NO